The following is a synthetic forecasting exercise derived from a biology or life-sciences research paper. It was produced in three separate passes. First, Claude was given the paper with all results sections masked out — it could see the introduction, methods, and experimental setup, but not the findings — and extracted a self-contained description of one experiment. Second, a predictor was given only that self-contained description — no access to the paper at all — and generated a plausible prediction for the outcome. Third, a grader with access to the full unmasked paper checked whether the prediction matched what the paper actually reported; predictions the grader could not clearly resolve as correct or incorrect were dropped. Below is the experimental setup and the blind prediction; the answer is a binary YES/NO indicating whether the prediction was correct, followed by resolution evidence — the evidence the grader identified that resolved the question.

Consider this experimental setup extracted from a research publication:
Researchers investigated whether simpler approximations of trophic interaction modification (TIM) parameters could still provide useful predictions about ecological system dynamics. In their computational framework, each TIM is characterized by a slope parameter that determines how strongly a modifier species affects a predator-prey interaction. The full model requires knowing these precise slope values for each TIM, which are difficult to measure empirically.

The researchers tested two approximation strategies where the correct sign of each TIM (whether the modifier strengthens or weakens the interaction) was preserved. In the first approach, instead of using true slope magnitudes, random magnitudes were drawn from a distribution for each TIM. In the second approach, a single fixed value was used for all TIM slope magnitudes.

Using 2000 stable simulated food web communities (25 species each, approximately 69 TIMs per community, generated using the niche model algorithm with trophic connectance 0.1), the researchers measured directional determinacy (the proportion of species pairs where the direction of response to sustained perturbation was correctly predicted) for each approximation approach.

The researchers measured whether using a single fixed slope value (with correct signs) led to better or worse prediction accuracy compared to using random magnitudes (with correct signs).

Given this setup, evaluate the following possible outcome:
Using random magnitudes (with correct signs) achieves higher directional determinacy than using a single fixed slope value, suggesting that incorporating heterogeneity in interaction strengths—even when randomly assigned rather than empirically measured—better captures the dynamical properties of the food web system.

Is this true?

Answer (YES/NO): NO